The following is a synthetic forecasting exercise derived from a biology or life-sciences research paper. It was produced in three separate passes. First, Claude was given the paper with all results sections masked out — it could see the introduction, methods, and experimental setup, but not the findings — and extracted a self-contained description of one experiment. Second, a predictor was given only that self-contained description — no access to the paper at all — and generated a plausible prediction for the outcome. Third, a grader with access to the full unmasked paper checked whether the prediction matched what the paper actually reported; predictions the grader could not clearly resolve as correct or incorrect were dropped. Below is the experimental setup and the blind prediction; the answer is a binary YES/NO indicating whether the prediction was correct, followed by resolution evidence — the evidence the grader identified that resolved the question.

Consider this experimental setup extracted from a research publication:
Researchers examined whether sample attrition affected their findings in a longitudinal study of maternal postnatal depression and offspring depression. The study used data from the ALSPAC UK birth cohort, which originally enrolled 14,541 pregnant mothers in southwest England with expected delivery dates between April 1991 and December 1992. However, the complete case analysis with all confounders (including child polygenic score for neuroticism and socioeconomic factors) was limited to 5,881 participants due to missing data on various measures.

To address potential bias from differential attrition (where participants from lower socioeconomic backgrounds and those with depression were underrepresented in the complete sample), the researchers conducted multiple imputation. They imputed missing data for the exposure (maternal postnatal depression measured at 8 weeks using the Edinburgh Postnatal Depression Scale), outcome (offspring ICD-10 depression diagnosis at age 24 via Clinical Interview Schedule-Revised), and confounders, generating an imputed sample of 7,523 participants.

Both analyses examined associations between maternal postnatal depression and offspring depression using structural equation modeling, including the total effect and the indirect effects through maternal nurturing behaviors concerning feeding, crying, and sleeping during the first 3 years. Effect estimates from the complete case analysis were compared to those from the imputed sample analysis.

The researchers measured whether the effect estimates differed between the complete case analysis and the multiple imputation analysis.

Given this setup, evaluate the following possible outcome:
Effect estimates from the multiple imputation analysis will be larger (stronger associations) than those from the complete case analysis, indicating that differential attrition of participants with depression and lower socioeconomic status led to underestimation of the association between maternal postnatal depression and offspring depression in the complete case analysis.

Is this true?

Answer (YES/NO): NO